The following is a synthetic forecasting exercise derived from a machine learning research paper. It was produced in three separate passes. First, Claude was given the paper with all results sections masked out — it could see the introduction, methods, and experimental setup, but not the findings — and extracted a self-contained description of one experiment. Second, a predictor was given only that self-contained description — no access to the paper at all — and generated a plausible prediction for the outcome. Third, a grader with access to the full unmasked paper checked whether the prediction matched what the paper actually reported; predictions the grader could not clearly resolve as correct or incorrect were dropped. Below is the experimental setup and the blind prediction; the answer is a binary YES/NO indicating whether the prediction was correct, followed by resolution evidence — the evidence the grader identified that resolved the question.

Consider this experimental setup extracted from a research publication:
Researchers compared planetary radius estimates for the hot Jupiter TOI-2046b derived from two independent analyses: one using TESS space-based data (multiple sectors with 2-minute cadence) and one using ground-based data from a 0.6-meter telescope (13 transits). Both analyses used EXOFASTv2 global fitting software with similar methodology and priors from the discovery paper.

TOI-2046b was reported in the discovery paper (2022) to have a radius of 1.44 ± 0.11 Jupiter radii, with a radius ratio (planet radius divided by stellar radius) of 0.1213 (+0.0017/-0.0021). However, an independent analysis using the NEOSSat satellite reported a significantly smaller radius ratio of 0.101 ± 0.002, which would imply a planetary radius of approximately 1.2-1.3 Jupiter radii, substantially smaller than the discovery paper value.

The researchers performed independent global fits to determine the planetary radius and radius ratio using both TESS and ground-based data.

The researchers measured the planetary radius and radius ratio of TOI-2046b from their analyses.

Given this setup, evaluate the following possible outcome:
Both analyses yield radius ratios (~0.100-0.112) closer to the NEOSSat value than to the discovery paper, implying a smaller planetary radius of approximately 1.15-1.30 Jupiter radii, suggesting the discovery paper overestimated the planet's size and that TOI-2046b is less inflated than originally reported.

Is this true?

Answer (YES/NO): NO